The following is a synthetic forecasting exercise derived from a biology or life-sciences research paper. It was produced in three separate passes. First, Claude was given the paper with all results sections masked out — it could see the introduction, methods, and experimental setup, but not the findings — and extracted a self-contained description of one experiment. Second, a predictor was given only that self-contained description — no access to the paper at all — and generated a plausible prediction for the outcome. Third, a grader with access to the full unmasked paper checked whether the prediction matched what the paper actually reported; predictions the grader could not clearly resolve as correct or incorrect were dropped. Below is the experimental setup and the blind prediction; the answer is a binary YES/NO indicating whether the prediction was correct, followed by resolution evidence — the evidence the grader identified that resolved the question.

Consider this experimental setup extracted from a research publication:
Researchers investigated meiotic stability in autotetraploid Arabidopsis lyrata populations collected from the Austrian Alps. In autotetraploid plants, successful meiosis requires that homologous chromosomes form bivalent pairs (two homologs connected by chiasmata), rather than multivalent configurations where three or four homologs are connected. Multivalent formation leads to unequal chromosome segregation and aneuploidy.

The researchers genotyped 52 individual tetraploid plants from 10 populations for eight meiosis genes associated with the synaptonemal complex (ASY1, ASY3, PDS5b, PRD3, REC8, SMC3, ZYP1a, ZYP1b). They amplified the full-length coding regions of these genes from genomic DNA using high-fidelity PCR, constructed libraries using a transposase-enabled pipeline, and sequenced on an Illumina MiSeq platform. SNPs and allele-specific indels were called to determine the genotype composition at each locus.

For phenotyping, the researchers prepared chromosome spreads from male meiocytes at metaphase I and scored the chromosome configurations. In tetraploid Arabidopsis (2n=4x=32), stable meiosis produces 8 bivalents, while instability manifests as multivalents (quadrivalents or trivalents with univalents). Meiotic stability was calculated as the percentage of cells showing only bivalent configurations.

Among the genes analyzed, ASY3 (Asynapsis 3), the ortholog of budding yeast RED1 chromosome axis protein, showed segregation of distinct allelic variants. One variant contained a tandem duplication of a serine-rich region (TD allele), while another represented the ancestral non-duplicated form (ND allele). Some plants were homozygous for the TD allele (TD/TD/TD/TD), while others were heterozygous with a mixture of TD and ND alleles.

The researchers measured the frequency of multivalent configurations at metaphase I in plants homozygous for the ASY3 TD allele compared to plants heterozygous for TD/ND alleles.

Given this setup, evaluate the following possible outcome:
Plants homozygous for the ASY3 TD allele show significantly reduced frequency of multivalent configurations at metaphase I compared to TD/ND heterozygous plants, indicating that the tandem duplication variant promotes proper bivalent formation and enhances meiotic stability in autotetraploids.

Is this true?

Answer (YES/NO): YES